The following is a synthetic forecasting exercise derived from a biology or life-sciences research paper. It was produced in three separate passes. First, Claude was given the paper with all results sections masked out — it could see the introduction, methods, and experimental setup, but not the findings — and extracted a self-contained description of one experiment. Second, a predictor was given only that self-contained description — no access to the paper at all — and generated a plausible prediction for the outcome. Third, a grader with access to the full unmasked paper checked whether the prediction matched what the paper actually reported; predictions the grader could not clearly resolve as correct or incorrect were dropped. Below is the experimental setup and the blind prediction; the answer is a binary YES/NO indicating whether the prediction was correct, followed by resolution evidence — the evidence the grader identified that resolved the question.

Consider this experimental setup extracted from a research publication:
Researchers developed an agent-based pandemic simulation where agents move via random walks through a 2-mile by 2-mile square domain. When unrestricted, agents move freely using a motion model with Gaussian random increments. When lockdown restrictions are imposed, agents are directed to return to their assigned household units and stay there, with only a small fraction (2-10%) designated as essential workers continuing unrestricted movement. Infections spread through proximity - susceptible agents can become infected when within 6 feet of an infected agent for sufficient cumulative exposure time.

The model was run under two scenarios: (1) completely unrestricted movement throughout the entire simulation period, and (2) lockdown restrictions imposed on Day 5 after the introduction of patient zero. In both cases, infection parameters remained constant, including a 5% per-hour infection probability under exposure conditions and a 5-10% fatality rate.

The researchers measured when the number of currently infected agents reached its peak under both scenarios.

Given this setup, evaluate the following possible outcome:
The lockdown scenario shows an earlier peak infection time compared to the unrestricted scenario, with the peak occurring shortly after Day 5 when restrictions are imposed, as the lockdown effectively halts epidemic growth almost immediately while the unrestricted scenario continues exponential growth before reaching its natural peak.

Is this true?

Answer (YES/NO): NO